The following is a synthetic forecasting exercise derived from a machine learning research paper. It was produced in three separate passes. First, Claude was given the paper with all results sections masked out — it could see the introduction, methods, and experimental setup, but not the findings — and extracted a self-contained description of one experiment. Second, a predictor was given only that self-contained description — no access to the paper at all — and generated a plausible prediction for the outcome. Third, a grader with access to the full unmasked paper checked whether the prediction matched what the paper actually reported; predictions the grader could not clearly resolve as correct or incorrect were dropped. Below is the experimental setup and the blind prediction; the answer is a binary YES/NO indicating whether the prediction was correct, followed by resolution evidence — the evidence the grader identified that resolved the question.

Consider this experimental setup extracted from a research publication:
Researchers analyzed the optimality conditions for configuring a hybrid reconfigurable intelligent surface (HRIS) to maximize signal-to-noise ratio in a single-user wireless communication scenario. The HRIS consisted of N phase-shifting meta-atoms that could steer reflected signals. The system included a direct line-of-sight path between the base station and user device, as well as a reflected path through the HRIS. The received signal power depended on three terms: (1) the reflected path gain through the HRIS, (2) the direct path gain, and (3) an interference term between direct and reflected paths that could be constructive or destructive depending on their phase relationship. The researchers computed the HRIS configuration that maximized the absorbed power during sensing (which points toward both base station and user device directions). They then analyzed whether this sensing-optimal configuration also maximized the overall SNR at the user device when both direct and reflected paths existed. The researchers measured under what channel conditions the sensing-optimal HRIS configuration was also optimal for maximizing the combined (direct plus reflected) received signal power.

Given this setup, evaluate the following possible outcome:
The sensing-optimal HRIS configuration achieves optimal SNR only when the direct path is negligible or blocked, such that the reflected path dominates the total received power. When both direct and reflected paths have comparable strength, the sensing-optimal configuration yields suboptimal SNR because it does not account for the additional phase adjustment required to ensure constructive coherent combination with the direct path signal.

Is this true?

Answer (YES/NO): NO